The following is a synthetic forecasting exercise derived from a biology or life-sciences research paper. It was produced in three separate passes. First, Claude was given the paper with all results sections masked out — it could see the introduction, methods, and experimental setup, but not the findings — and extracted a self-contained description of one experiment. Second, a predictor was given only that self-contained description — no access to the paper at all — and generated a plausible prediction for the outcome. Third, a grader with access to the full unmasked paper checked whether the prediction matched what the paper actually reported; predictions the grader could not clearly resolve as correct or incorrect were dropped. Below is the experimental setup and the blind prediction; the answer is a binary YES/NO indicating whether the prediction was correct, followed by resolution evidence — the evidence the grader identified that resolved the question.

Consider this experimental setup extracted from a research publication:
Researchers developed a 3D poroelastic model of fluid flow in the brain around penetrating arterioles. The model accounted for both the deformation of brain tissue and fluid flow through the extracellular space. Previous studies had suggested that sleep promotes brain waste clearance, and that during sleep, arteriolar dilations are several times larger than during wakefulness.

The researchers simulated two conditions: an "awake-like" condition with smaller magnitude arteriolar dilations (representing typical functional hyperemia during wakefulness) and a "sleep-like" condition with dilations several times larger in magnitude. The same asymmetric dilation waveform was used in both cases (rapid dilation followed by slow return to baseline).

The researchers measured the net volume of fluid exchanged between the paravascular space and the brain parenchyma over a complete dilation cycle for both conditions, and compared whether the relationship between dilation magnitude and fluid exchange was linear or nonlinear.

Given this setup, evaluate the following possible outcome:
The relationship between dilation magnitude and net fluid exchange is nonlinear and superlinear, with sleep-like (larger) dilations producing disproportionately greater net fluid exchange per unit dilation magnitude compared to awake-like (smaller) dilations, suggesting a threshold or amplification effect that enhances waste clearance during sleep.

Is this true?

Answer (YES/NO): NO